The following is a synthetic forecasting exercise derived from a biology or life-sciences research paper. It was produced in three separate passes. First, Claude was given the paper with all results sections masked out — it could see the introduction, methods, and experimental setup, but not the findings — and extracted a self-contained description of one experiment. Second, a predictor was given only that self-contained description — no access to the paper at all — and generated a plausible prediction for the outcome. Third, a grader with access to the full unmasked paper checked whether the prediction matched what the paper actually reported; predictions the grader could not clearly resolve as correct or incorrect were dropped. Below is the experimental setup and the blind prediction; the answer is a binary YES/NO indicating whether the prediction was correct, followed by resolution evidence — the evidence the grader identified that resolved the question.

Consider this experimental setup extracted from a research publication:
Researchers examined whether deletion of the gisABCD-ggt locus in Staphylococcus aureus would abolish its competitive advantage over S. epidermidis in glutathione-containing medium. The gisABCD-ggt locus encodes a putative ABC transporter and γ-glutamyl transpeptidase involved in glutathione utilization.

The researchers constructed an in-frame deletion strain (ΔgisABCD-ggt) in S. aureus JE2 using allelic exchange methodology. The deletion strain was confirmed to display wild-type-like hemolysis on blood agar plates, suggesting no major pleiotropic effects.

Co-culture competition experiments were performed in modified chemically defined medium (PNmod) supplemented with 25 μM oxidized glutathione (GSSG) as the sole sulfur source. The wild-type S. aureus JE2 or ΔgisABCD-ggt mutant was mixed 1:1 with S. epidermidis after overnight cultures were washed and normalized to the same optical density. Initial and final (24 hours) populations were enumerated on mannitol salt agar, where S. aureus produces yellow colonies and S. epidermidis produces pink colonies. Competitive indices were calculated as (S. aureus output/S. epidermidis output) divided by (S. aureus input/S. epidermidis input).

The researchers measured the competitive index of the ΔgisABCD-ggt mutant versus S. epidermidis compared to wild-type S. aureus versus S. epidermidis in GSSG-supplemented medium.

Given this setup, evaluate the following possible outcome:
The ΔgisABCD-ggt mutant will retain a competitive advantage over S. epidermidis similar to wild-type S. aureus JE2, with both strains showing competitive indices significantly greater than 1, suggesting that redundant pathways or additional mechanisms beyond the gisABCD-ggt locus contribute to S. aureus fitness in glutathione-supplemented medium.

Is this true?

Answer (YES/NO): NO